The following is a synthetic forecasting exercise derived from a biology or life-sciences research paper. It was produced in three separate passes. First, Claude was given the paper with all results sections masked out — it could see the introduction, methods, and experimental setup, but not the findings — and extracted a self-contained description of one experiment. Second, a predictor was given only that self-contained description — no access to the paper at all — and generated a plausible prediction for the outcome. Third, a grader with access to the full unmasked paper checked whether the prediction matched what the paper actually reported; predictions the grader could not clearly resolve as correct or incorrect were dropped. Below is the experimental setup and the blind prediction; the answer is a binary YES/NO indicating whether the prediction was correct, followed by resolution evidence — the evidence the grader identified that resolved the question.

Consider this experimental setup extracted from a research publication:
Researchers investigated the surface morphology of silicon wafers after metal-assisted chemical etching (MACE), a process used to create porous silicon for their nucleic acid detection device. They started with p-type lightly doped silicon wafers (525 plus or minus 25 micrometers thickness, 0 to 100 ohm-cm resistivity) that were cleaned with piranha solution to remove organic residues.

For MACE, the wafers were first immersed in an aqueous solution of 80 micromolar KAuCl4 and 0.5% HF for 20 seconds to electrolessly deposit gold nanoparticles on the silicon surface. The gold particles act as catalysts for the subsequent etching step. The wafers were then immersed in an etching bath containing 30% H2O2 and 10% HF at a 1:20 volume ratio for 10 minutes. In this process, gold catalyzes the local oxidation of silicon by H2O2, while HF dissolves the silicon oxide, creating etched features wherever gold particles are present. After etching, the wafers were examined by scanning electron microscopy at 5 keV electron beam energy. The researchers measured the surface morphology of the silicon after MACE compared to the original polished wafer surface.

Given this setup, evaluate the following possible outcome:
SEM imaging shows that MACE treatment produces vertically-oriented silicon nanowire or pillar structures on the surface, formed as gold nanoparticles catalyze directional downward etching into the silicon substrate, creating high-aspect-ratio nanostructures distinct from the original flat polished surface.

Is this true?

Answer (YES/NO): NO